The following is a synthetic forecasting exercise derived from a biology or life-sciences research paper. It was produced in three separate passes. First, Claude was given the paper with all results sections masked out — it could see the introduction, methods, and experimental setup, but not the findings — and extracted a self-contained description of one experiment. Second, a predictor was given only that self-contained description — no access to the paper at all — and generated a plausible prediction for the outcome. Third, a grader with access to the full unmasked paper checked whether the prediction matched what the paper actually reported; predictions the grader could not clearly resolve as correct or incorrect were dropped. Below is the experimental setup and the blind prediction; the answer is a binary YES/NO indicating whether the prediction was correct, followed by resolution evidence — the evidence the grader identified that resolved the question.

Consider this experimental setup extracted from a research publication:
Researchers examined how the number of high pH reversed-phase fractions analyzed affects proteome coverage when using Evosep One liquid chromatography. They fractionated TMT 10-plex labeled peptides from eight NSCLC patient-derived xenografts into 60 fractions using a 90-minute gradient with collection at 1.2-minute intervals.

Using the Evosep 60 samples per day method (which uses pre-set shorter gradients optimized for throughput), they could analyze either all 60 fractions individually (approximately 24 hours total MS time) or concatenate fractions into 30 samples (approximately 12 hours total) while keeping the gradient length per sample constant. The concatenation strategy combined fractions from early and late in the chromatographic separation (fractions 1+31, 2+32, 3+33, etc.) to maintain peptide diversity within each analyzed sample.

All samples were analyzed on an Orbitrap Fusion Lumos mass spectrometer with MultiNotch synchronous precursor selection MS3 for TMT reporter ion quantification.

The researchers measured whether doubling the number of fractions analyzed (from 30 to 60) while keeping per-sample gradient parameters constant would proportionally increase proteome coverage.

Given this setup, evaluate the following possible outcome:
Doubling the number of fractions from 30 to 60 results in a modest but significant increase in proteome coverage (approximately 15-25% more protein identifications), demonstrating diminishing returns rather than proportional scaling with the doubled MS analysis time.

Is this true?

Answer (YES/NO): YES